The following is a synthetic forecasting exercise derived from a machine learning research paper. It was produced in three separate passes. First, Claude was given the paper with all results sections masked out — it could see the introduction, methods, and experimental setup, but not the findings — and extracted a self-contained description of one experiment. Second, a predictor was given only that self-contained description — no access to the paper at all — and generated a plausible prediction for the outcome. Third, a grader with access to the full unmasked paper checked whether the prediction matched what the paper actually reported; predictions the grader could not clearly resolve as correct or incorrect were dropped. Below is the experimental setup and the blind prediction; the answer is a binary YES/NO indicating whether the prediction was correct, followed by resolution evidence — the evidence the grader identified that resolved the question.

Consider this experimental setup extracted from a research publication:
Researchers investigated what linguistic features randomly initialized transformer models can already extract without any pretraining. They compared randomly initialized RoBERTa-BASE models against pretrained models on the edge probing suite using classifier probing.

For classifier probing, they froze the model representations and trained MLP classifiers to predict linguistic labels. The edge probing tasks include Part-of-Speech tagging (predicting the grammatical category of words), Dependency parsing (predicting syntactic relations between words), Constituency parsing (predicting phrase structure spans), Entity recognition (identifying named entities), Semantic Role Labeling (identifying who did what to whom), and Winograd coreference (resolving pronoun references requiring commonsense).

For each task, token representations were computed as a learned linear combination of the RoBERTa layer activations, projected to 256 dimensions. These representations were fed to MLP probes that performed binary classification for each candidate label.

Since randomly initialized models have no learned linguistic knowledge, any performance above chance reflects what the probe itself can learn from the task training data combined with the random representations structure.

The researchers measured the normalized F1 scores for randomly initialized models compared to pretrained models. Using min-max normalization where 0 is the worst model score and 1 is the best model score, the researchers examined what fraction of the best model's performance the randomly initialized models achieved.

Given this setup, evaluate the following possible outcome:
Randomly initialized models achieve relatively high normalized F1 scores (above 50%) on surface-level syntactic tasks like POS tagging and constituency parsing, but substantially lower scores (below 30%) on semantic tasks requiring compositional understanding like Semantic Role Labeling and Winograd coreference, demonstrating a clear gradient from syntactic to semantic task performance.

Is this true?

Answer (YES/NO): NO